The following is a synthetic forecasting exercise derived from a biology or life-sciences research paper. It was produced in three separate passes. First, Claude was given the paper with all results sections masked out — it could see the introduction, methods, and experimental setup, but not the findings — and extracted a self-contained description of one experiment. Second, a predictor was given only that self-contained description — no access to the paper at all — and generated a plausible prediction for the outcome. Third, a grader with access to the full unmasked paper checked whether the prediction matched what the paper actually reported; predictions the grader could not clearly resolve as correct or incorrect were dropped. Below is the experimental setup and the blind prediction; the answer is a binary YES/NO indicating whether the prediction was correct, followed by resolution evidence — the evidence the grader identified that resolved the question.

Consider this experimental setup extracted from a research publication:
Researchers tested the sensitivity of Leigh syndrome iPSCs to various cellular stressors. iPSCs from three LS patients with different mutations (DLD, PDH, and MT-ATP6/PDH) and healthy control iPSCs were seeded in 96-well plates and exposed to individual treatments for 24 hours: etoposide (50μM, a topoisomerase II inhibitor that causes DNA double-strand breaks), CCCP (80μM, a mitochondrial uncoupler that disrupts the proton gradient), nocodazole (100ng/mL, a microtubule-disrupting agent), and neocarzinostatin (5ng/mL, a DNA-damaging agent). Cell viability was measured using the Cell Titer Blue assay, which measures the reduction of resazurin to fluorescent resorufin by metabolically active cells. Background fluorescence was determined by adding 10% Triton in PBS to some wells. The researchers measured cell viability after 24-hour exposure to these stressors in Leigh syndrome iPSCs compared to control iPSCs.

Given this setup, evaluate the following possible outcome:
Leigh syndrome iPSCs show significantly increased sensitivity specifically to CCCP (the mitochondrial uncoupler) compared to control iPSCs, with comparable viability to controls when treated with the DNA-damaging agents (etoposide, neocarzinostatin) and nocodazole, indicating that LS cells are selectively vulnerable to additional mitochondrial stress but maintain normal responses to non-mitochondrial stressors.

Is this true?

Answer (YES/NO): NO